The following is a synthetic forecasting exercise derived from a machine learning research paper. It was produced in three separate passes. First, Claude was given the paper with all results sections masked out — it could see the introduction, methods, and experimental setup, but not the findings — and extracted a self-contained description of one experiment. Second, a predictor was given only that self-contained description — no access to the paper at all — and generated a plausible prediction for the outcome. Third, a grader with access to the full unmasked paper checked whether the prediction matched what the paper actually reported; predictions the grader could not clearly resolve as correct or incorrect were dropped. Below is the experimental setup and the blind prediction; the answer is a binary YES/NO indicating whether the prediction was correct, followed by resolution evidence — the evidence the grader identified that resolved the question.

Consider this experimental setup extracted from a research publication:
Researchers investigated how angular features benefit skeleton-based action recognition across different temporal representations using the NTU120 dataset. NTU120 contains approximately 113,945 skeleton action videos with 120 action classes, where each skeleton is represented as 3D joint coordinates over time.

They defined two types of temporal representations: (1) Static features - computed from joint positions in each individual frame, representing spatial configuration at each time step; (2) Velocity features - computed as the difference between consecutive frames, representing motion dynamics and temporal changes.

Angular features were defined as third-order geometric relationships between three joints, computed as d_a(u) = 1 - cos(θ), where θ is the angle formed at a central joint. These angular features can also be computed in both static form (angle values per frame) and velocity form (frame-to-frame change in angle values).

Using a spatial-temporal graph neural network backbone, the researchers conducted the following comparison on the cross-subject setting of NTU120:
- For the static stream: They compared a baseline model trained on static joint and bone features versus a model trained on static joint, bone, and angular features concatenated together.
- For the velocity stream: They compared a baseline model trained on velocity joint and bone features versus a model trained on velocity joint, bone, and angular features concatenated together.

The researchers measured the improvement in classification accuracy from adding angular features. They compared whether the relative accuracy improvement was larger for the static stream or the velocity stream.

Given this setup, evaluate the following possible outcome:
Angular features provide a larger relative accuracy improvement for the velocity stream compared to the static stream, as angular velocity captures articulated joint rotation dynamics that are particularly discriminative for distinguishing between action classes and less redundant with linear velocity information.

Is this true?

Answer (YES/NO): YES